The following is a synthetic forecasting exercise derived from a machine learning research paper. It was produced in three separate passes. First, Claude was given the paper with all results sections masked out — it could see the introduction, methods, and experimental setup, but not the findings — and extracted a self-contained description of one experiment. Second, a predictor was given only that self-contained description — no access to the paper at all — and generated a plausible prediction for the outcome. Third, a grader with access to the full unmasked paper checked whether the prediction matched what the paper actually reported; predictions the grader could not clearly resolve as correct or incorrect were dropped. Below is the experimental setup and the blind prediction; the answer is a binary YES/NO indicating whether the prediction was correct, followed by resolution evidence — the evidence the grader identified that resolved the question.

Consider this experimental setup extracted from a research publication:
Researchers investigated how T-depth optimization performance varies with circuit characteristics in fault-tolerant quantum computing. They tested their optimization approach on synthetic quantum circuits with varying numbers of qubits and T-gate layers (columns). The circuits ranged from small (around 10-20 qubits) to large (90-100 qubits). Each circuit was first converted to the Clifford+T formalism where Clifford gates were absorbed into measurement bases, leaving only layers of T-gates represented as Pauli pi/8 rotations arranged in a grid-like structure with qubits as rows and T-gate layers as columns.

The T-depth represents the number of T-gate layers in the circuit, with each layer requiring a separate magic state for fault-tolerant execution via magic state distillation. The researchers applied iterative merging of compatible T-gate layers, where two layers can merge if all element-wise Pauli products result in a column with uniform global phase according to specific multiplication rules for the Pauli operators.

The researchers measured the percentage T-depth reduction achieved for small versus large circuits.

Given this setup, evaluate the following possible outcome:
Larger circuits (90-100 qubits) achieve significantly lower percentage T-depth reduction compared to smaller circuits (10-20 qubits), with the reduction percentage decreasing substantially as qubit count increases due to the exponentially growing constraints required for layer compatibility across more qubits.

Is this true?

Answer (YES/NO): NO